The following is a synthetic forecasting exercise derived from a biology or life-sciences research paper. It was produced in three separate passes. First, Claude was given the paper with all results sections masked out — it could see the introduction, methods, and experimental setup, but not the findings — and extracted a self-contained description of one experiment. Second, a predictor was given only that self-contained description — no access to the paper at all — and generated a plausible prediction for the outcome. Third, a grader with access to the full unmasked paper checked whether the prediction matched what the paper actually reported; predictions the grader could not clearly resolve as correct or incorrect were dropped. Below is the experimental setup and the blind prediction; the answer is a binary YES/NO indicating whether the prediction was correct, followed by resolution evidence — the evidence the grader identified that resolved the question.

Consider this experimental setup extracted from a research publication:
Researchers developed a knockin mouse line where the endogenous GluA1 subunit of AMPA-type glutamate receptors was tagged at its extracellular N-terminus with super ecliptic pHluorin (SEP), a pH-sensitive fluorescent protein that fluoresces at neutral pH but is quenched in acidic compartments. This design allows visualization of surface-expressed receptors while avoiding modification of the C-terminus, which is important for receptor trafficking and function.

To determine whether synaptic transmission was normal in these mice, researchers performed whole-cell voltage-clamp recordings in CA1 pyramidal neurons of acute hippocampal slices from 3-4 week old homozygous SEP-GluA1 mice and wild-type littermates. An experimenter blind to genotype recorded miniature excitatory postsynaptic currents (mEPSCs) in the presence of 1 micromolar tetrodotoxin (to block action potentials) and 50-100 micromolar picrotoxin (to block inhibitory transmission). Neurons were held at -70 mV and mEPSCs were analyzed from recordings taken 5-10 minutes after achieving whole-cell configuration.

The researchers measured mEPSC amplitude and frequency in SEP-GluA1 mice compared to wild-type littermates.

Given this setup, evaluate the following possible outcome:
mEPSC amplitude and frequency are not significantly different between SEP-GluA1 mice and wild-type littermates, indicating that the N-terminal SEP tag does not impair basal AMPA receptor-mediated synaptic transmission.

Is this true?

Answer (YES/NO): YES